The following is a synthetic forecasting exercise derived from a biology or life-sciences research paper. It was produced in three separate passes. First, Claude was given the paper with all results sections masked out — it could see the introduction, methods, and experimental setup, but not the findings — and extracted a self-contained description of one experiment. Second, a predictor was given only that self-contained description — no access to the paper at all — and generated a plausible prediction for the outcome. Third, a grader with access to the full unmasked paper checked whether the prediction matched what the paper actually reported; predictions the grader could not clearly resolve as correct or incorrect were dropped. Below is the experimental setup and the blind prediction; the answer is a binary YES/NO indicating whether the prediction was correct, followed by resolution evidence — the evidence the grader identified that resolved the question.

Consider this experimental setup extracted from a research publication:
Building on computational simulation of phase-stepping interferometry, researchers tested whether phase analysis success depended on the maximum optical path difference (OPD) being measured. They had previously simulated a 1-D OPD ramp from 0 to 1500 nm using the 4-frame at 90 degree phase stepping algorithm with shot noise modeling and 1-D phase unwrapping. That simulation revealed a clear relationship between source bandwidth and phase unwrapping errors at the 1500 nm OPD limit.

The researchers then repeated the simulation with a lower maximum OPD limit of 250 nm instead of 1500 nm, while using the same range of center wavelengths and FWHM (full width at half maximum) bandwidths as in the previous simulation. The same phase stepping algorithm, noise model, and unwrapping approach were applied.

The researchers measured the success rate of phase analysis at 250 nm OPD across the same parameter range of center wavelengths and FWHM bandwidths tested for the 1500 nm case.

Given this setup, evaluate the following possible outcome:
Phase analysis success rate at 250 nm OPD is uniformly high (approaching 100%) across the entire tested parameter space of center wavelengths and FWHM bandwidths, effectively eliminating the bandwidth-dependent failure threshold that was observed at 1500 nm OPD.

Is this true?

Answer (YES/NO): YES